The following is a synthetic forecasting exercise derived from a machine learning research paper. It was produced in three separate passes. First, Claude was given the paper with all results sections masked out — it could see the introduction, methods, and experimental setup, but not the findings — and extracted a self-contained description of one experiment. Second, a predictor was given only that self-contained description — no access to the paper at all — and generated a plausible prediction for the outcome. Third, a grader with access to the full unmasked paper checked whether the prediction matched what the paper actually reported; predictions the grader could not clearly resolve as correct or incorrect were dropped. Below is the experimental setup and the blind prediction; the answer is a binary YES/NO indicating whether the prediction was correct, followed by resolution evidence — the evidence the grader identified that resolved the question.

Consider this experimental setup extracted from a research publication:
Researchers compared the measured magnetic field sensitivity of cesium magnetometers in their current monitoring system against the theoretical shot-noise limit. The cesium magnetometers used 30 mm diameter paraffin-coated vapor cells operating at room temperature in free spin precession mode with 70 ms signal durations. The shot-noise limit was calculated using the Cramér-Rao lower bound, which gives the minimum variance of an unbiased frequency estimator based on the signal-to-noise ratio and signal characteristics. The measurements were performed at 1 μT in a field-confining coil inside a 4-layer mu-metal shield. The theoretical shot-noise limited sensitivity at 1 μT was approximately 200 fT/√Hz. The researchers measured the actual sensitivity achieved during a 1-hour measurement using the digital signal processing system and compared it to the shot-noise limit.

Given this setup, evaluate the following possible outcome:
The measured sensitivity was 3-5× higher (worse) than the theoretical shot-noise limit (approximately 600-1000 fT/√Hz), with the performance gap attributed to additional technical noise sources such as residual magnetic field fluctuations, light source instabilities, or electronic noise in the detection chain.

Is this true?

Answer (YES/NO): YES